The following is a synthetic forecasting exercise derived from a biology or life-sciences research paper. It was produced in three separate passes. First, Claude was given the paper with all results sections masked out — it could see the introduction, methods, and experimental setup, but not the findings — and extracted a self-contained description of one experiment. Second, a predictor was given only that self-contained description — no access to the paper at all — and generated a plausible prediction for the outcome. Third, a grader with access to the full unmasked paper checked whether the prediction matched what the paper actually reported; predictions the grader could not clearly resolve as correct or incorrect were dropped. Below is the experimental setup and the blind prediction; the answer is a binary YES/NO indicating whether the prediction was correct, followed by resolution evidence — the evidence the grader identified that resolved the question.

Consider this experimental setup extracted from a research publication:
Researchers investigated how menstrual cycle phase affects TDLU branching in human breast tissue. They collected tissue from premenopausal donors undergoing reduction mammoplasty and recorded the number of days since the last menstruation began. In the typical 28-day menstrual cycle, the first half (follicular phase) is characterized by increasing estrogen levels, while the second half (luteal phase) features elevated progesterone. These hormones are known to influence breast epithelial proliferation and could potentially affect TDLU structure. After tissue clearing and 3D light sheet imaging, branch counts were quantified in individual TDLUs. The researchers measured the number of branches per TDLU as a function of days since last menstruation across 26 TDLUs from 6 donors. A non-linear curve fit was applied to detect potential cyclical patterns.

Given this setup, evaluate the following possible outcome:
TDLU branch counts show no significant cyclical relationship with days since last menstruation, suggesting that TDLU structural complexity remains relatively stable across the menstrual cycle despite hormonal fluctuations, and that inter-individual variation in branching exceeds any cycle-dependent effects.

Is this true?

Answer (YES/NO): NO